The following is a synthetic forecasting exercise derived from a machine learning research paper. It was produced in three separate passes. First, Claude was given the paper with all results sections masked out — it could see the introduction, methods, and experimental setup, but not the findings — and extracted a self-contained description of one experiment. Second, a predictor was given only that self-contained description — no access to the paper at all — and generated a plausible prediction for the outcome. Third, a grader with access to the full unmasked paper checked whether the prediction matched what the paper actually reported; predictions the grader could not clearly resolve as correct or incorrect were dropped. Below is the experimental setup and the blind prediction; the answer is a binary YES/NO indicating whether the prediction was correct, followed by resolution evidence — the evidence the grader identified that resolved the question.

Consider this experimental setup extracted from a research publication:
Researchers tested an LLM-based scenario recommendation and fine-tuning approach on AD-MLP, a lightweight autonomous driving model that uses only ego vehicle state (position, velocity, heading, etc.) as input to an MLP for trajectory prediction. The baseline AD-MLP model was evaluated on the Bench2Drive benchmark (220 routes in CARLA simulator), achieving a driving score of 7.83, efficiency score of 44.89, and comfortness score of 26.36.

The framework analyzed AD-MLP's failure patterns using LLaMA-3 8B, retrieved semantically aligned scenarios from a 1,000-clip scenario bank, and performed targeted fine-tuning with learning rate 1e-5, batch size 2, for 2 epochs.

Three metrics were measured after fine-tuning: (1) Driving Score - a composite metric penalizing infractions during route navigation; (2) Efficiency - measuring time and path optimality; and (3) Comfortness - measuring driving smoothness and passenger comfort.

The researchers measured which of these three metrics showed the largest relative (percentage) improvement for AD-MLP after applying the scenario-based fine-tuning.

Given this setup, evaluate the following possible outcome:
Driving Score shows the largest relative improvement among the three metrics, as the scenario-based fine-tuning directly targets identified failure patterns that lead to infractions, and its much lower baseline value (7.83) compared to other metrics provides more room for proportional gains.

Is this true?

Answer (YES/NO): NO